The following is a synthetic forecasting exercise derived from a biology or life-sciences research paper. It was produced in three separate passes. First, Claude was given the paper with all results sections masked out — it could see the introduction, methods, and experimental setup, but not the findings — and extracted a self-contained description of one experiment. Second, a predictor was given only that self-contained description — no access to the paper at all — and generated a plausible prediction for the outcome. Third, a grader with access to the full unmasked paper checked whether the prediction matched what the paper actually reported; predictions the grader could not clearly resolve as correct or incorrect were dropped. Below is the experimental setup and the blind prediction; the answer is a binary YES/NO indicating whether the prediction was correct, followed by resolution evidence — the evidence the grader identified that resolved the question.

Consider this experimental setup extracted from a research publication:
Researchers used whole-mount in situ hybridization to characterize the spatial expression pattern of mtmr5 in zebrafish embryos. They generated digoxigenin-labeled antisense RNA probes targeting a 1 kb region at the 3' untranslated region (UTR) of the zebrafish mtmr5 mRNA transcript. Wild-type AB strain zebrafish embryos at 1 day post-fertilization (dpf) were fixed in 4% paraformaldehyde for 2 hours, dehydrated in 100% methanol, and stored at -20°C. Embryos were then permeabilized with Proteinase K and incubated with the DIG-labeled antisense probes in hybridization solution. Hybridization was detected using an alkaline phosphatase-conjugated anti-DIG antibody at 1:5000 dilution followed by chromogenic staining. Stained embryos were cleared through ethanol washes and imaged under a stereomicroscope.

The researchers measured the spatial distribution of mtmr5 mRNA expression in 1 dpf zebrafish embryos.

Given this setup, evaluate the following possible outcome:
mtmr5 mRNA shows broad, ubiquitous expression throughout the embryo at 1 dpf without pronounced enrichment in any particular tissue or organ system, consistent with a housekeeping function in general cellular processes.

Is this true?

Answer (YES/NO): YES